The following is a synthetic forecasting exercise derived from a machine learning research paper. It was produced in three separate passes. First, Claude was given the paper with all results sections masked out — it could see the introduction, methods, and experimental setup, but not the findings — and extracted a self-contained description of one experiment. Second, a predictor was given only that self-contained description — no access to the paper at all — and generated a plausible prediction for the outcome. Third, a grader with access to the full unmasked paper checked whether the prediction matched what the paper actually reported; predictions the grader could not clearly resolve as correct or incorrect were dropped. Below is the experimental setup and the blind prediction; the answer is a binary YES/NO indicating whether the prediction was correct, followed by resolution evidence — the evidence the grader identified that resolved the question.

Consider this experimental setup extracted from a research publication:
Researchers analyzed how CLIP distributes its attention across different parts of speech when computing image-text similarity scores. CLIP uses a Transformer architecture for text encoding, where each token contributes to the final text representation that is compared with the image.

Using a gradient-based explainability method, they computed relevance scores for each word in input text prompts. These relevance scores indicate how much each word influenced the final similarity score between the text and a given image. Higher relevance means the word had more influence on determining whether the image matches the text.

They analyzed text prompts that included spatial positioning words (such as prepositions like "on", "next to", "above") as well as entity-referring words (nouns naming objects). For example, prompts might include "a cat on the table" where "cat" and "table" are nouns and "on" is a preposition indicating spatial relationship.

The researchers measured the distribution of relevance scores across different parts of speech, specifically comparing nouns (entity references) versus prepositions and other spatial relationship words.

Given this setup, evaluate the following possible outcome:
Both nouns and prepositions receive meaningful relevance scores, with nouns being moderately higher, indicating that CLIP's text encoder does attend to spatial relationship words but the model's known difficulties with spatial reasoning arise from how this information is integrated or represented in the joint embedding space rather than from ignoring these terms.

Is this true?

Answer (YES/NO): NO